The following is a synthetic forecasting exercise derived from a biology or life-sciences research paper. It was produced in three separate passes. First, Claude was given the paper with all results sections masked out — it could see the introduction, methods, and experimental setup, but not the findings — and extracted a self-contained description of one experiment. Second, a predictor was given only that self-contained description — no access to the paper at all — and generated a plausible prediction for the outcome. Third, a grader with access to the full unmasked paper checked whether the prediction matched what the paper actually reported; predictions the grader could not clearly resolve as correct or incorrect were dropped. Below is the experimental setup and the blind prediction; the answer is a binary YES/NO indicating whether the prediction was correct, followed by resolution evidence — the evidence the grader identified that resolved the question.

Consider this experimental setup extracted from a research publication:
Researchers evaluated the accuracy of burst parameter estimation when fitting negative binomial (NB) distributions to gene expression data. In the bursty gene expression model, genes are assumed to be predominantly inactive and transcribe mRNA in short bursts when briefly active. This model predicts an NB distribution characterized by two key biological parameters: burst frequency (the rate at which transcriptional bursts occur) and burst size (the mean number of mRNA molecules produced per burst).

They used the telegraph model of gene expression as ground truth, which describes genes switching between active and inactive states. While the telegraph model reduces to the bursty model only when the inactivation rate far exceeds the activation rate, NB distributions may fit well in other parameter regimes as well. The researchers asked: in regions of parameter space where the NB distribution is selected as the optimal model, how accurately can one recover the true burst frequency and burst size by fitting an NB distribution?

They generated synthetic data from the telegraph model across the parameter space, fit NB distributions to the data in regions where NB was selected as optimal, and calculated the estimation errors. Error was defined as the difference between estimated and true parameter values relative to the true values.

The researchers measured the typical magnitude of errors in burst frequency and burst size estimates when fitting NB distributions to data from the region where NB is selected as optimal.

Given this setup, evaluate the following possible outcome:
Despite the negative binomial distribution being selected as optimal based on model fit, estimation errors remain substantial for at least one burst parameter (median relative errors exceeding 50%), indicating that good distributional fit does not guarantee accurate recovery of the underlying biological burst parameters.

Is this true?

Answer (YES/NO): YES